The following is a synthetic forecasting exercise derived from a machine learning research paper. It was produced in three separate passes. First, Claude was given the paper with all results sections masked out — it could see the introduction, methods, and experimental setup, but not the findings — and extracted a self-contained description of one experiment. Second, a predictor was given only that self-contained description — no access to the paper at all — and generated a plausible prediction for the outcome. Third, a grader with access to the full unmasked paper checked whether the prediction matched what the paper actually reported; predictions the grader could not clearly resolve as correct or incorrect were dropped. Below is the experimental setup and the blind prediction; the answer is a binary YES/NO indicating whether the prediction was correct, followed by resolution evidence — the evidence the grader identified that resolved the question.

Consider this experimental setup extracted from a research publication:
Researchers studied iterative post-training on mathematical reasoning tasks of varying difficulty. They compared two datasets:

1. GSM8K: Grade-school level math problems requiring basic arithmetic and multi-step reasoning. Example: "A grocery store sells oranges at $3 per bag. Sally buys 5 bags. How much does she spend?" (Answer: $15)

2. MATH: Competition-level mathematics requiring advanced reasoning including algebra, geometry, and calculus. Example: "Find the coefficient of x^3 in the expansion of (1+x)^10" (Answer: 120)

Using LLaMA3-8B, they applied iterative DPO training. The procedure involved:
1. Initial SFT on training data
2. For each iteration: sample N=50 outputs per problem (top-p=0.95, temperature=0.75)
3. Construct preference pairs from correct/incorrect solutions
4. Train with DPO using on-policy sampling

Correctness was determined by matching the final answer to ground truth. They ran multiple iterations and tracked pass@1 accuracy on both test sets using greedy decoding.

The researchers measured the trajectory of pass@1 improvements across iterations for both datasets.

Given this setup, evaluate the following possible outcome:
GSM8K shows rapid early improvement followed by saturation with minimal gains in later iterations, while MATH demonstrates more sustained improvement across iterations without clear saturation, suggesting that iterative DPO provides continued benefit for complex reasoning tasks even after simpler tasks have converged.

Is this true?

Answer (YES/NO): NO